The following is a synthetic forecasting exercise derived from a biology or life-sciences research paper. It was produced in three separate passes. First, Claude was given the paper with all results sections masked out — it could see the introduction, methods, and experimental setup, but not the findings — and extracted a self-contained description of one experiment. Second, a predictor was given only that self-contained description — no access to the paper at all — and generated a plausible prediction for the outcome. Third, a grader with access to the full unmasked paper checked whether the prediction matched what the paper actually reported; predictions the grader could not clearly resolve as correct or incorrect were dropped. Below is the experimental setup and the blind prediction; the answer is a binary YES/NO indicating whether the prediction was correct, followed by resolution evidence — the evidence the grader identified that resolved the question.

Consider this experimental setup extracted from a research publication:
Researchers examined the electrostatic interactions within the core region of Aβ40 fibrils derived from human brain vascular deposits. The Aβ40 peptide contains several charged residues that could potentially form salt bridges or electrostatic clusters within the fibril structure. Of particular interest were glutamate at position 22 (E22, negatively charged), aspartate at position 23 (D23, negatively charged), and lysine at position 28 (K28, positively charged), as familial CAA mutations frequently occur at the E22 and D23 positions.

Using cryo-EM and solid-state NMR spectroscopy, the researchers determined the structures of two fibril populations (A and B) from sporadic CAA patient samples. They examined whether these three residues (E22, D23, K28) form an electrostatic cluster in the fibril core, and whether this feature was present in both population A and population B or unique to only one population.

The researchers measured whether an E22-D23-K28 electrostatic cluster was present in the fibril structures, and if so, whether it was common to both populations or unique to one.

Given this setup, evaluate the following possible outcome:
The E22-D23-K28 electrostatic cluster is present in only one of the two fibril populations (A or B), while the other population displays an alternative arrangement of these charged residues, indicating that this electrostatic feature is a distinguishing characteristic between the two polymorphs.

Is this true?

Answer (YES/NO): NO